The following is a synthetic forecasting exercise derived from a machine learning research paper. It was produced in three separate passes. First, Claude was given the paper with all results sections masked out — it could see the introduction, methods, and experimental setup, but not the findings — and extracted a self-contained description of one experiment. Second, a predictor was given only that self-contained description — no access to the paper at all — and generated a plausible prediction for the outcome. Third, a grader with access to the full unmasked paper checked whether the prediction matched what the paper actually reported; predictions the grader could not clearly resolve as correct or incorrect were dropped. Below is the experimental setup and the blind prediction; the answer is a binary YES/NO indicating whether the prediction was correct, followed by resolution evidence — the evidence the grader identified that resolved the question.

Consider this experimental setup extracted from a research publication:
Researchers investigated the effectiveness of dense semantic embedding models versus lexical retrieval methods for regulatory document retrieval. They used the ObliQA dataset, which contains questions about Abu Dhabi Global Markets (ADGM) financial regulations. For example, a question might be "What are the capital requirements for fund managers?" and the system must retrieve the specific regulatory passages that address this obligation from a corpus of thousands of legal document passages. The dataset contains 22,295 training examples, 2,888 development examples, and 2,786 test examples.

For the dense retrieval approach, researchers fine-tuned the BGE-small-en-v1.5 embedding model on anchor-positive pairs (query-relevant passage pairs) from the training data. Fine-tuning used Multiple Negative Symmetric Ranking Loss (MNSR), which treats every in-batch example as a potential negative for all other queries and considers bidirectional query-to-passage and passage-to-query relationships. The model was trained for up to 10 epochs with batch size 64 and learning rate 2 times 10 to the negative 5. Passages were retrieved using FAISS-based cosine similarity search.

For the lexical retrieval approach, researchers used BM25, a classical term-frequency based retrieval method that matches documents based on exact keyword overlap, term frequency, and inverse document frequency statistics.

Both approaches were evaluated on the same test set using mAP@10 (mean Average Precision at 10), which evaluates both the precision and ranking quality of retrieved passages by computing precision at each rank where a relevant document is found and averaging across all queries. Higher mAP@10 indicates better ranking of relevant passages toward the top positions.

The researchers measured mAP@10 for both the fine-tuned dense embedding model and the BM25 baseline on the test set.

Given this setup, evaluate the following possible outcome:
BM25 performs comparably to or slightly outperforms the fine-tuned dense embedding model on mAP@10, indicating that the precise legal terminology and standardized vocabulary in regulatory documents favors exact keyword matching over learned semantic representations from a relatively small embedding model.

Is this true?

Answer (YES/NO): NO